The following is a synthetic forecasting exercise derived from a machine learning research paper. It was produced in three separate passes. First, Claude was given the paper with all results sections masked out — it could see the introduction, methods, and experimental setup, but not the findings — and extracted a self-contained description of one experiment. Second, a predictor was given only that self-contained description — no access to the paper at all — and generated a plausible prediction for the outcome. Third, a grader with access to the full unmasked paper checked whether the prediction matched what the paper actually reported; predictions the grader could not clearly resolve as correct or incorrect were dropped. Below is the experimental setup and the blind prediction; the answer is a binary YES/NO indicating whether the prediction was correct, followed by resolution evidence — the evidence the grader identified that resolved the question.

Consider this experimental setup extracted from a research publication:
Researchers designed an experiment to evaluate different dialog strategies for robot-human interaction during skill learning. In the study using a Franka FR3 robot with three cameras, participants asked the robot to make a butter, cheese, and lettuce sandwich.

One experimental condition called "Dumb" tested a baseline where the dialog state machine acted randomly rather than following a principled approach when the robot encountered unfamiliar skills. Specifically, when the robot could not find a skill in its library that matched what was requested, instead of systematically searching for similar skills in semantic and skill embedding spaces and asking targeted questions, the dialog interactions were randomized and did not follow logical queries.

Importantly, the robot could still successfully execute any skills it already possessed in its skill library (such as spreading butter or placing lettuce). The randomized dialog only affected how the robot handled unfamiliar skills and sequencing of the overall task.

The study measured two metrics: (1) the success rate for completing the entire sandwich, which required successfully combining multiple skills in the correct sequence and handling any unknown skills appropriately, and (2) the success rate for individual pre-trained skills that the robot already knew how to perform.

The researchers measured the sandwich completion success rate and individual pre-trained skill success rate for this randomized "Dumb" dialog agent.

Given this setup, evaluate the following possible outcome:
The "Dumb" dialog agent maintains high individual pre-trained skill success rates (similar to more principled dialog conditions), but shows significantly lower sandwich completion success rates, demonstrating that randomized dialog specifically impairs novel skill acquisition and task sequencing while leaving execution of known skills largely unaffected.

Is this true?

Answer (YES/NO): YES